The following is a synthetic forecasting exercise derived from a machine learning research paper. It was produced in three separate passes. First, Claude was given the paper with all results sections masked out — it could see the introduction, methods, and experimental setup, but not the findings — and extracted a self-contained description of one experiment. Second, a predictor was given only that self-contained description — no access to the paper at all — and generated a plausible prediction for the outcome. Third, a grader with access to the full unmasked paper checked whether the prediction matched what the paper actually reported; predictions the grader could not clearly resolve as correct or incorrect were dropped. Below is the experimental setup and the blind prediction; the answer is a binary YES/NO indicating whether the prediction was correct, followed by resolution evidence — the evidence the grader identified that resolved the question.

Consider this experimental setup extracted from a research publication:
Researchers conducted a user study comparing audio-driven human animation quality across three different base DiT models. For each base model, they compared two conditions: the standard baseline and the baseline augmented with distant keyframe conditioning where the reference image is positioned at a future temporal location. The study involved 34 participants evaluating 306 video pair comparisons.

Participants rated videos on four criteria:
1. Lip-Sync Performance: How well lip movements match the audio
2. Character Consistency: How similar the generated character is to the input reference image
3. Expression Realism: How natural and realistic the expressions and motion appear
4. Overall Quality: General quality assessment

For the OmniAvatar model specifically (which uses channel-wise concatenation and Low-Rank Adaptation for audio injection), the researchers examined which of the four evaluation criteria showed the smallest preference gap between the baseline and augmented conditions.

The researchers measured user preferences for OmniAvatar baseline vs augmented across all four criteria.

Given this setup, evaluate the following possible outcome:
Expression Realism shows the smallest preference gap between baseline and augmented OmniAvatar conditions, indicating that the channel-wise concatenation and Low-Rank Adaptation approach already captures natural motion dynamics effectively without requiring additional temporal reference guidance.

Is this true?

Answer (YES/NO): NO